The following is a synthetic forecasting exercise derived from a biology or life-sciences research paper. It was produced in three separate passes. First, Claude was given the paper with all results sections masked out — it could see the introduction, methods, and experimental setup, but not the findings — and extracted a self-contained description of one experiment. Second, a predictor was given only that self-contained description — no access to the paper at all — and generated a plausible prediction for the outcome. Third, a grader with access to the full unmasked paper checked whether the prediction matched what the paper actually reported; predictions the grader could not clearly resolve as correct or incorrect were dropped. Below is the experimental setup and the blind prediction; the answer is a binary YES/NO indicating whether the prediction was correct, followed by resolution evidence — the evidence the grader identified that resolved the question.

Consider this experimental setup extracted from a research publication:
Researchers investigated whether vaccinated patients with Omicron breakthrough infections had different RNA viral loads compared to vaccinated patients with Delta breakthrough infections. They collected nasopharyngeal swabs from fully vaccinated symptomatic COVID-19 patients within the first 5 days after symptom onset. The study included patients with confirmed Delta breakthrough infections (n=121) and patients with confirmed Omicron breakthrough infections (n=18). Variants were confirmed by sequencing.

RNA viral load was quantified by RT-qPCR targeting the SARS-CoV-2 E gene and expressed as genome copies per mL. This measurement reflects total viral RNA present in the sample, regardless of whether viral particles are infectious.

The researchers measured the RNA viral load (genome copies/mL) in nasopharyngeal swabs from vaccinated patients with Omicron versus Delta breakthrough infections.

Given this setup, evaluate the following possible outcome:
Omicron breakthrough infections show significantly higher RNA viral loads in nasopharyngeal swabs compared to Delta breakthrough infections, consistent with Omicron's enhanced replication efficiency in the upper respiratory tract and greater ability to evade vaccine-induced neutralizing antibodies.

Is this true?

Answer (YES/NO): NO